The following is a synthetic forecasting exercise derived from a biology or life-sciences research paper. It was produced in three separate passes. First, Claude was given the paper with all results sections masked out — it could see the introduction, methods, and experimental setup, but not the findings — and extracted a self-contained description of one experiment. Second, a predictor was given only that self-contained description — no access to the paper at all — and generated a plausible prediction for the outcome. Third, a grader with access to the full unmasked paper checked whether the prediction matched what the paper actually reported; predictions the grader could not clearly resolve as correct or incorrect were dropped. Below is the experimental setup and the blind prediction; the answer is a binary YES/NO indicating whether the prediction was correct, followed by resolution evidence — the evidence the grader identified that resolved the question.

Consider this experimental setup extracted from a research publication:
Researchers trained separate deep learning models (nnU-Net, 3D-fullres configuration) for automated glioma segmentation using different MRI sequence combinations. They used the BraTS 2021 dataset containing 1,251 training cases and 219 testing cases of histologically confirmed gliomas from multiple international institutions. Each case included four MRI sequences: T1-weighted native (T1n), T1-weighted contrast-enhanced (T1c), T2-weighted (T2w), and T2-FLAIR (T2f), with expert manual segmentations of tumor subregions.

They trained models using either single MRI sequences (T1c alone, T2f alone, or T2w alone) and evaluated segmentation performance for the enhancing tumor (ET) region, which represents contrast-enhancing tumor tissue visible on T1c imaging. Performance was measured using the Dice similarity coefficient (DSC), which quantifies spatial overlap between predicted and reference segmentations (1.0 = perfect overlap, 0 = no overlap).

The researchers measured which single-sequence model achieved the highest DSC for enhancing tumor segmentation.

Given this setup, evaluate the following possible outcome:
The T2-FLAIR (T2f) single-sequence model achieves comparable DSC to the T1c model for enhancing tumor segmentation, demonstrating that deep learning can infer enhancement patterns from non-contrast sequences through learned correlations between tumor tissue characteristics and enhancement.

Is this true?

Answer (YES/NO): NO